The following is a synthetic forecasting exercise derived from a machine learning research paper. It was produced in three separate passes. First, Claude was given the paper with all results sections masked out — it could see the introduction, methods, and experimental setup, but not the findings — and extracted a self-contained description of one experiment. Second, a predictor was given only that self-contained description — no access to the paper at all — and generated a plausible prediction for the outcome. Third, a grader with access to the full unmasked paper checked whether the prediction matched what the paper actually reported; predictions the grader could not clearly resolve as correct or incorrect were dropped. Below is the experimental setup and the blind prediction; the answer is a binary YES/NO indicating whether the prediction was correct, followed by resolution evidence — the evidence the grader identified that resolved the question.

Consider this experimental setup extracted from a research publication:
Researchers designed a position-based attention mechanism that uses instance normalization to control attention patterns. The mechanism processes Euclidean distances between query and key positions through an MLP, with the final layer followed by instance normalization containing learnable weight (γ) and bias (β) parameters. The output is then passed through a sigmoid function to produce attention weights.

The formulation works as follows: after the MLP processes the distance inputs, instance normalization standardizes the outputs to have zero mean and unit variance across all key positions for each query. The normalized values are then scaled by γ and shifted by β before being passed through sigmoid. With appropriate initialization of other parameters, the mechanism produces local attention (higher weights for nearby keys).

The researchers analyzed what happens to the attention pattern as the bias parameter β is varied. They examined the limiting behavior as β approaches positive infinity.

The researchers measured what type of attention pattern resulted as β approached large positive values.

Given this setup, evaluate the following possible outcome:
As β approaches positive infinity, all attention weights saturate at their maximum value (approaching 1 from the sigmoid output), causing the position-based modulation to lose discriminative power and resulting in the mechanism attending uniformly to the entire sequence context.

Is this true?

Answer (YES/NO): YES